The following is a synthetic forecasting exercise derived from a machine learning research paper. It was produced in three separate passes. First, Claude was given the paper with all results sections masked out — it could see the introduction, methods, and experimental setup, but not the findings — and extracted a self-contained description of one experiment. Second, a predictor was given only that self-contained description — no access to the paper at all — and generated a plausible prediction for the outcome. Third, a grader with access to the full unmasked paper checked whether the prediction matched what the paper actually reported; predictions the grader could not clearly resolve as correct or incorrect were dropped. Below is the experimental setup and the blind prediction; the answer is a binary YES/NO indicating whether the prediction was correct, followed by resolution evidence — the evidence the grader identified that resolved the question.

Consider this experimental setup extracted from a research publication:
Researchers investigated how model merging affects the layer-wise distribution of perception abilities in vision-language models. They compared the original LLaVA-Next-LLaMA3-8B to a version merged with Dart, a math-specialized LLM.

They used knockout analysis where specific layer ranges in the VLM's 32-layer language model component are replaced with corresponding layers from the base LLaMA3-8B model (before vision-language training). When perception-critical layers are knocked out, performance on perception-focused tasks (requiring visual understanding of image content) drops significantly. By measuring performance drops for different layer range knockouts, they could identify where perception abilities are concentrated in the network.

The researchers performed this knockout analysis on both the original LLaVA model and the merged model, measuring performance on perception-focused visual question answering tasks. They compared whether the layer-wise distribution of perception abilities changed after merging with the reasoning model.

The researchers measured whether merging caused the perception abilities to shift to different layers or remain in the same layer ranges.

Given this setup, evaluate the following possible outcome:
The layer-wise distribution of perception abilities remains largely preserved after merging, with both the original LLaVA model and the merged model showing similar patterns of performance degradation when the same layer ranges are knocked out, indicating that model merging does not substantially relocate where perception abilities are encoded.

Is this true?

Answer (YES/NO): YES